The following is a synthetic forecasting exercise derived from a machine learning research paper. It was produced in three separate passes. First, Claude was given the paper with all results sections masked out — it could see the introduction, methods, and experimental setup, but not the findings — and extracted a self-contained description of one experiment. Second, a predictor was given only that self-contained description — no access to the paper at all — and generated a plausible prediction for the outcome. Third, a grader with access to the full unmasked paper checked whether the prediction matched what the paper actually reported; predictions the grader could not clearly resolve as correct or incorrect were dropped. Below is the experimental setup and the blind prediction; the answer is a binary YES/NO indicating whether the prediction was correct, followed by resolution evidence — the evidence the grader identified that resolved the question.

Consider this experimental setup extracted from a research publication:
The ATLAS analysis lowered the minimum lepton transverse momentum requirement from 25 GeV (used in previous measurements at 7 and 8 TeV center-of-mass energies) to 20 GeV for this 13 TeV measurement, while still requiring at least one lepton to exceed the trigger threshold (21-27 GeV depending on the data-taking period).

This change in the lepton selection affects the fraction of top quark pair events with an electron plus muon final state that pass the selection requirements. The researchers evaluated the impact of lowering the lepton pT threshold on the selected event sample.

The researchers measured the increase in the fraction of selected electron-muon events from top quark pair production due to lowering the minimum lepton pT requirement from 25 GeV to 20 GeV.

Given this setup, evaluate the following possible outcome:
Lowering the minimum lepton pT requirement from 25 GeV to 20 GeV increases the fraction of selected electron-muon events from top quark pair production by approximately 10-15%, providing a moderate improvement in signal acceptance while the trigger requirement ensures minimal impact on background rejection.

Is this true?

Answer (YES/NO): NO